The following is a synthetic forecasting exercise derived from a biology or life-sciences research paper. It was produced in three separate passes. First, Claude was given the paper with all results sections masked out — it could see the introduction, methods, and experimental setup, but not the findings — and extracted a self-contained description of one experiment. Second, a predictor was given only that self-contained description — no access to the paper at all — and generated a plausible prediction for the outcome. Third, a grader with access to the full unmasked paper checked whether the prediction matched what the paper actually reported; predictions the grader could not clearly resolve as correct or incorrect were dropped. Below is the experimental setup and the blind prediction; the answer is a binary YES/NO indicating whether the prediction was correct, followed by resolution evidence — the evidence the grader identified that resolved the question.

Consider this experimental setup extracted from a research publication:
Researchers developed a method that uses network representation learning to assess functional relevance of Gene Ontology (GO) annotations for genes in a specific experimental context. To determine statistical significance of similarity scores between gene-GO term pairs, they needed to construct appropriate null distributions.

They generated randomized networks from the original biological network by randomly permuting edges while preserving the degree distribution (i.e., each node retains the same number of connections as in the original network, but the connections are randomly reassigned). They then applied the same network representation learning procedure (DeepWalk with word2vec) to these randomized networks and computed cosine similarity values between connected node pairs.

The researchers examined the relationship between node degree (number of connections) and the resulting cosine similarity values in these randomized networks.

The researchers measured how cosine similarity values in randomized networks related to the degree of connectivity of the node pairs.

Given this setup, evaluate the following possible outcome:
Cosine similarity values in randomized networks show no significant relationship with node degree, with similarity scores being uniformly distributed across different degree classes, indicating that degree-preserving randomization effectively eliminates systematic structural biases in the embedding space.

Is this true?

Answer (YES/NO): NO